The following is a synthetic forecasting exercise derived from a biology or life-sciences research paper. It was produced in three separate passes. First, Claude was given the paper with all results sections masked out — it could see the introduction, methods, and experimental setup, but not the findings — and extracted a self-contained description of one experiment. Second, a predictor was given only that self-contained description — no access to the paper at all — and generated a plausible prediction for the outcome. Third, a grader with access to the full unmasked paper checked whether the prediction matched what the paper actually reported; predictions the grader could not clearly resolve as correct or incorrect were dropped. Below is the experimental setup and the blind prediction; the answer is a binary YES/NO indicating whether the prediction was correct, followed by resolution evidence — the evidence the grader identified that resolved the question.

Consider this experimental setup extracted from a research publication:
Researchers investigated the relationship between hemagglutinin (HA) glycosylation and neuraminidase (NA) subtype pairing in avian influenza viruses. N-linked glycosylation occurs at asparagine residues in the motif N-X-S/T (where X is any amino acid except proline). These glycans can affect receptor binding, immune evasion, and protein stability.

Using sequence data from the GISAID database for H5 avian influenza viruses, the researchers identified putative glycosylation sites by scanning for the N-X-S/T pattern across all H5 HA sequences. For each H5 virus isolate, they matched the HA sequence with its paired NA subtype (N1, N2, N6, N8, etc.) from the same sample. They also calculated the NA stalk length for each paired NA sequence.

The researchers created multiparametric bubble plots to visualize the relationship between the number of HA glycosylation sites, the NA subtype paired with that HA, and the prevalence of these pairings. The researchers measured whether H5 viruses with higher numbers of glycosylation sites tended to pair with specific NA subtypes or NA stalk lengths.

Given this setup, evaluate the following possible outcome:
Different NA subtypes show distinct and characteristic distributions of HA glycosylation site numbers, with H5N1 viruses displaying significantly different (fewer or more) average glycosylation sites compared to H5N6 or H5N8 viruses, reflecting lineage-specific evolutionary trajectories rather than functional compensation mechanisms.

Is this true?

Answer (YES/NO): NO